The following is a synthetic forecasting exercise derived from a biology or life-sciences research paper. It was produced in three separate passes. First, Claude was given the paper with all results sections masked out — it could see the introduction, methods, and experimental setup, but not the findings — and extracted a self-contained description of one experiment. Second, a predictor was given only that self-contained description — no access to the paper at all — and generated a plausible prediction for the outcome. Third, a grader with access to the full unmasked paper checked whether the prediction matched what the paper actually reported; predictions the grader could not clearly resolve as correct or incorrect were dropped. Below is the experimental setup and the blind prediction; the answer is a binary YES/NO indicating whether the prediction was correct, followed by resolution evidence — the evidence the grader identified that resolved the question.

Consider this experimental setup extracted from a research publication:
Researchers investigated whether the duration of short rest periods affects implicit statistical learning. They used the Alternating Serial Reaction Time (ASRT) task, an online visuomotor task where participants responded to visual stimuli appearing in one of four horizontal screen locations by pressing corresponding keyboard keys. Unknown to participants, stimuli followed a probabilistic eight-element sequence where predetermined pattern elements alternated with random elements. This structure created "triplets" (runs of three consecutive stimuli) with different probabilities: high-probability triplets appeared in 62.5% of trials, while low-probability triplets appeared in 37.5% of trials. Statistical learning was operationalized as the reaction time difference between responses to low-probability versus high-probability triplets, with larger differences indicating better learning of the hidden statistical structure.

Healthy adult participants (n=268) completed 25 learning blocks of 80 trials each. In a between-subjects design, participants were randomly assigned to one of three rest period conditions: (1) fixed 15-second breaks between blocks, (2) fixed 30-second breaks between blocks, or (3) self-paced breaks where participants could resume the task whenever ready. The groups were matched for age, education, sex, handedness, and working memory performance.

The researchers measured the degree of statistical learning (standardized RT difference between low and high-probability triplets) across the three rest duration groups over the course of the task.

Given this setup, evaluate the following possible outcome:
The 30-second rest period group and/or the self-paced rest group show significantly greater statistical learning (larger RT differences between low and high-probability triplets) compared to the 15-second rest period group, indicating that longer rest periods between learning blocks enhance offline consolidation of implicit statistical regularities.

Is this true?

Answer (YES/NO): NO